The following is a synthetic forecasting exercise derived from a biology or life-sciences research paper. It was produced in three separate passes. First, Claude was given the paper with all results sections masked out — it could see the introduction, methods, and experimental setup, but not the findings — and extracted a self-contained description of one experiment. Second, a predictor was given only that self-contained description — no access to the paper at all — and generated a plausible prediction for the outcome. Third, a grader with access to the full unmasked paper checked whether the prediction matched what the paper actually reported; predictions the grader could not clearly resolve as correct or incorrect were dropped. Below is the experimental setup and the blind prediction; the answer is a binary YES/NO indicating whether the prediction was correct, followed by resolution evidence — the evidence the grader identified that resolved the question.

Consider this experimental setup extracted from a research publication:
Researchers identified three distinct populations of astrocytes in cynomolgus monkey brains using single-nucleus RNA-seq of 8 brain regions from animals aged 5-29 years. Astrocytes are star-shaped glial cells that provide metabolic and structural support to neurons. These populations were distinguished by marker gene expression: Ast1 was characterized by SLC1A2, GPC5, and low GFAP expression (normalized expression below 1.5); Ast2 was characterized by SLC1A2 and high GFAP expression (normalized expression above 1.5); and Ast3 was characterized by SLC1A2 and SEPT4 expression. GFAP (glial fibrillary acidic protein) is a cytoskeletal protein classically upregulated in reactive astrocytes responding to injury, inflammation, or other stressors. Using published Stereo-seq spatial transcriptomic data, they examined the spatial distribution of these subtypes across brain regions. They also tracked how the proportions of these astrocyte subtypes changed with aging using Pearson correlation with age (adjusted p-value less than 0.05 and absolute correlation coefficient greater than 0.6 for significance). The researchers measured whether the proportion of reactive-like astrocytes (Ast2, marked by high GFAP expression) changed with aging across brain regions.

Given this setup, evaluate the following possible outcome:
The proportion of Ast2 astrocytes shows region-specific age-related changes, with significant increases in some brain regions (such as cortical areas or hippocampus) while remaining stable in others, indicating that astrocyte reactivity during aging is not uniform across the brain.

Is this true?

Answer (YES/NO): NO